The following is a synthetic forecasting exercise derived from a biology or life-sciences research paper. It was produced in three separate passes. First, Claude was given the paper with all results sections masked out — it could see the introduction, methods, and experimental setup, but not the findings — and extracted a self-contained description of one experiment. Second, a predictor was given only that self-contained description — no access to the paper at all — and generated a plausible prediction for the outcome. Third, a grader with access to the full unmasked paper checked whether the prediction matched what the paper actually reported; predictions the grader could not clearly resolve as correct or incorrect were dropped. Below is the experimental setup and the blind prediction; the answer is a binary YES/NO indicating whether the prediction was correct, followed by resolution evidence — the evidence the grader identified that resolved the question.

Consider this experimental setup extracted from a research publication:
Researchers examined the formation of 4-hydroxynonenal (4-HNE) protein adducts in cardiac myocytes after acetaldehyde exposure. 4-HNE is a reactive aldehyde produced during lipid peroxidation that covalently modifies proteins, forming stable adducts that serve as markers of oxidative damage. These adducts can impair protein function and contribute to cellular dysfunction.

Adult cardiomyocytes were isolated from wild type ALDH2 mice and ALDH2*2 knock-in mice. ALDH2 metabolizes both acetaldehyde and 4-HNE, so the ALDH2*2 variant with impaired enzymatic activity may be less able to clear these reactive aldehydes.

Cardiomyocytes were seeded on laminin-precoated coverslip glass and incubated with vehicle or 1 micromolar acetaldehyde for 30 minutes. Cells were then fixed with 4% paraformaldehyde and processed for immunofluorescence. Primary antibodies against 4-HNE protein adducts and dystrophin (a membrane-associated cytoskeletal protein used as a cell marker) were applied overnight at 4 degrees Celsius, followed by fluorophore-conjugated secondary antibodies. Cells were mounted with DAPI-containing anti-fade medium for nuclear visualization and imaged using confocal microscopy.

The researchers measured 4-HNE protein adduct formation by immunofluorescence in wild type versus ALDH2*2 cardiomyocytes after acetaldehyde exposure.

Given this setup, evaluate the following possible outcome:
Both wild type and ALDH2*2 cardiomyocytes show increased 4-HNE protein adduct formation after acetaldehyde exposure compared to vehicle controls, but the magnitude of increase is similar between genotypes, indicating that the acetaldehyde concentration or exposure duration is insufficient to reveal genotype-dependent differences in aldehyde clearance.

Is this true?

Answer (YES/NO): NO